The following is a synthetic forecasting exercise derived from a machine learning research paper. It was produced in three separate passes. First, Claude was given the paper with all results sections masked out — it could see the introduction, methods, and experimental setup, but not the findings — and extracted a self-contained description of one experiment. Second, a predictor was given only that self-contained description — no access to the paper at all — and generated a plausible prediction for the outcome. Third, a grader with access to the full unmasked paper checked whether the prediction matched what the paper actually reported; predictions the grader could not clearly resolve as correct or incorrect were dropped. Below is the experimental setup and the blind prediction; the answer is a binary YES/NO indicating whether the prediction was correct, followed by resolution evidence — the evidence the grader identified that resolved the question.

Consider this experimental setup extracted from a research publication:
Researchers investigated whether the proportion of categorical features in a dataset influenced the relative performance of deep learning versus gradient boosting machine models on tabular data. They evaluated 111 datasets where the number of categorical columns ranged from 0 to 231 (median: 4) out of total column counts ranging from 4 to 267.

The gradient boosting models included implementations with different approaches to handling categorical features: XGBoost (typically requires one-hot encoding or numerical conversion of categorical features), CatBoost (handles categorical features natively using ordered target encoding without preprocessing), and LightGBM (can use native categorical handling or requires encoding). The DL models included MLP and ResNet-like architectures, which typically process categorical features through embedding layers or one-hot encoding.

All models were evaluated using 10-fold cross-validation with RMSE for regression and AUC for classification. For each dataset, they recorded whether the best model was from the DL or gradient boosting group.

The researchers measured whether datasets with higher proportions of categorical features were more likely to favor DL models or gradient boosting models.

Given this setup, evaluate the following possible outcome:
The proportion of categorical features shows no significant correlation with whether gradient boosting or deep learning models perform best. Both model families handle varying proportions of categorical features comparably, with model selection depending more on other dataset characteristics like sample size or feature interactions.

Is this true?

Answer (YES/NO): YES